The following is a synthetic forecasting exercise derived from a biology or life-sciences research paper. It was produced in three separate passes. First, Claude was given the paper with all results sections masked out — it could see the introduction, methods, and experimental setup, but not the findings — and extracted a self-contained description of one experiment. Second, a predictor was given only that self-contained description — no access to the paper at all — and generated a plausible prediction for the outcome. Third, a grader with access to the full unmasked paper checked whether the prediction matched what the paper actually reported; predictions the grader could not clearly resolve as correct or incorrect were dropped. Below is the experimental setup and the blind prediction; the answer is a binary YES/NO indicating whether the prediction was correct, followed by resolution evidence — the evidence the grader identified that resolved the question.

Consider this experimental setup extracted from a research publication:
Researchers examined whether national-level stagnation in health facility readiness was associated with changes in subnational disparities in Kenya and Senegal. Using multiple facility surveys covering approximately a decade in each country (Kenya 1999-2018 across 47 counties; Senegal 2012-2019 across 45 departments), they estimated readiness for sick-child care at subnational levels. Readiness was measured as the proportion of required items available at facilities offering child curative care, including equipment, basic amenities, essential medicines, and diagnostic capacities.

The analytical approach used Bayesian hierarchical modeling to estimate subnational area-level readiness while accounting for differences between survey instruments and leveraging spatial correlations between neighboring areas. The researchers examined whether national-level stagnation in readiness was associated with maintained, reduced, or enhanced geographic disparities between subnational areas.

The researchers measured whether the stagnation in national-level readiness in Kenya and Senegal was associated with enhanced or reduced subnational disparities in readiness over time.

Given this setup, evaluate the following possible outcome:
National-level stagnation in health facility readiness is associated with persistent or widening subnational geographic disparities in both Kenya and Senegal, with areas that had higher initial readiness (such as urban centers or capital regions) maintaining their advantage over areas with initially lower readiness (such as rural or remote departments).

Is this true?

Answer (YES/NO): NO